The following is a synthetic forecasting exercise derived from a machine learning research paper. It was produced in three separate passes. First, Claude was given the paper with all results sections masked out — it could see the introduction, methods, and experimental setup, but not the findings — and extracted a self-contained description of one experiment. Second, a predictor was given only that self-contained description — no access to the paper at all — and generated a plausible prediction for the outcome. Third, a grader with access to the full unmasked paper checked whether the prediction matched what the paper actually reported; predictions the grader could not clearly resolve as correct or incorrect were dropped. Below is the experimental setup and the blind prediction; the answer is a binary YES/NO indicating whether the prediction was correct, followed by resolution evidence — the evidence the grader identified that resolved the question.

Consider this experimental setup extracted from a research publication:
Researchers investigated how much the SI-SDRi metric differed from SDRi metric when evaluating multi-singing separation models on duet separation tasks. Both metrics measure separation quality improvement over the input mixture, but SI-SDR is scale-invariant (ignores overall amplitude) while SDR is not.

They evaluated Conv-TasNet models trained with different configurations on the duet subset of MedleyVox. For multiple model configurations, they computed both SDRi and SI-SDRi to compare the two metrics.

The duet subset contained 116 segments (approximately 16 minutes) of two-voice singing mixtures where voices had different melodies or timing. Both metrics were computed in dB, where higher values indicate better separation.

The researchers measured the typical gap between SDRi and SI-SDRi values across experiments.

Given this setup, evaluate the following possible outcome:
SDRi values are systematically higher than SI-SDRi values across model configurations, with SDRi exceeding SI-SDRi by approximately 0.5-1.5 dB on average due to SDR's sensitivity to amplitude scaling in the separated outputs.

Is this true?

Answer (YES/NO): YES